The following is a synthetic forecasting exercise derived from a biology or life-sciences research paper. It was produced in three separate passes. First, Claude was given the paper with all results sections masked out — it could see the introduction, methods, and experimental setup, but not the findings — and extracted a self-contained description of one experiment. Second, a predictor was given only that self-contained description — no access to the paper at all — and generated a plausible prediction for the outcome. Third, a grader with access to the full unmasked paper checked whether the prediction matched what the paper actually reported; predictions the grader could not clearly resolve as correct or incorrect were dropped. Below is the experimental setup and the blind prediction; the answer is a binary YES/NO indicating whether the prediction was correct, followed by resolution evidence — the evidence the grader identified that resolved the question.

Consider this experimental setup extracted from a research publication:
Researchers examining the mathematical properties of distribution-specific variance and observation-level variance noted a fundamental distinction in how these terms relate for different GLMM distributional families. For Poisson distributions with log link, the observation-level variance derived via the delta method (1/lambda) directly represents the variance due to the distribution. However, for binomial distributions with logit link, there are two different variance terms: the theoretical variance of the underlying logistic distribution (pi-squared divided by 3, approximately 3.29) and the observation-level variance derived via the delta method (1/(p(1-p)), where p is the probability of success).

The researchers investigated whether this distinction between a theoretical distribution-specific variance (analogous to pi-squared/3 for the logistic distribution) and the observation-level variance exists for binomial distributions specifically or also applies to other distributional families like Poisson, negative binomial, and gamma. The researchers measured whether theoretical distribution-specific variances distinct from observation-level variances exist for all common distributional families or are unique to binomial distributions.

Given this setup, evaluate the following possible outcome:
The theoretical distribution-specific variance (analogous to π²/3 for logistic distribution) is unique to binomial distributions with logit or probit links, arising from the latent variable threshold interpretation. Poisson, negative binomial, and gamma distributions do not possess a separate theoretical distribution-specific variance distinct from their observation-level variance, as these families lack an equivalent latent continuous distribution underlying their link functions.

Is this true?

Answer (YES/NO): YES